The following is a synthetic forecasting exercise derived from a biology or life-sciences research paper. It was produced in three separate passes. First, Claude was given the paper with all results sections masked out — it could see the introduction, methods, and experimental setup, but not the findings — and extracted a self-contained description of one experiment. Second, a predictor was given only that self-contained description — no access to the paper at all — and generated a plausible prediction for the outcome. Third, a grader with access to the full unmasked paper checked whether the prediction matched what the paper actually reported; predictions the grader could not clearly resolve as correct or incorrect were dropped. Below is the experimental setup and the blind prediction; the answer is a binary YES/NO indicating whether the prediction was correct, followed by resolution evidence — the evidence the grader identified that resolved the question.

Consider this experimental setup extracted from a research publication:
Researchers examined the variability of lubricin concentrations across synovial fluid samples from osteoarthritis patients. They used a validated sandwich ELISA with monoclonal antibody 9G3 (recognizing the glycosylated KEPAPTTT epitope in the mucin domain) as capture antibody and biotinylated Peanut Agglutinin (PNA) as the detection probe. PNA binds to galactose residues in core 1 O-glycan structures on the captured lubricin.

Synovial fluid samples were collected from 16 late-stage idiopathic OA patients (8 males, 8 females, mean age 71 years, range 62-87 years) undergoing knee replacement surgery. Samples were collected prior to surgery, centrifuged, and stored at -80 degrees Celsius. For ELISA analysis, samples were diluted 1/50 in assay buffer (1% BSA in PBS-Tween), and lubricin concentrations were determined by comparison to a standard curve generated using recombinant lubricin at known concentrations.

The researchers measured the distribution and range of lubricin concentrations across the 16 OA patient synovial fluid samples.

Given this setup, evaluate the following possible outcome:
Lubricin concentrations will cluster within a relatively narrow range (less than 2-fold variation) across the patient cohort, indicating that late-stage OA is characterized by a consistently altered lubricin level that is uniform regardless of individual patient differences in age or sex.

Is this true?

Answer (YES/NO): NO